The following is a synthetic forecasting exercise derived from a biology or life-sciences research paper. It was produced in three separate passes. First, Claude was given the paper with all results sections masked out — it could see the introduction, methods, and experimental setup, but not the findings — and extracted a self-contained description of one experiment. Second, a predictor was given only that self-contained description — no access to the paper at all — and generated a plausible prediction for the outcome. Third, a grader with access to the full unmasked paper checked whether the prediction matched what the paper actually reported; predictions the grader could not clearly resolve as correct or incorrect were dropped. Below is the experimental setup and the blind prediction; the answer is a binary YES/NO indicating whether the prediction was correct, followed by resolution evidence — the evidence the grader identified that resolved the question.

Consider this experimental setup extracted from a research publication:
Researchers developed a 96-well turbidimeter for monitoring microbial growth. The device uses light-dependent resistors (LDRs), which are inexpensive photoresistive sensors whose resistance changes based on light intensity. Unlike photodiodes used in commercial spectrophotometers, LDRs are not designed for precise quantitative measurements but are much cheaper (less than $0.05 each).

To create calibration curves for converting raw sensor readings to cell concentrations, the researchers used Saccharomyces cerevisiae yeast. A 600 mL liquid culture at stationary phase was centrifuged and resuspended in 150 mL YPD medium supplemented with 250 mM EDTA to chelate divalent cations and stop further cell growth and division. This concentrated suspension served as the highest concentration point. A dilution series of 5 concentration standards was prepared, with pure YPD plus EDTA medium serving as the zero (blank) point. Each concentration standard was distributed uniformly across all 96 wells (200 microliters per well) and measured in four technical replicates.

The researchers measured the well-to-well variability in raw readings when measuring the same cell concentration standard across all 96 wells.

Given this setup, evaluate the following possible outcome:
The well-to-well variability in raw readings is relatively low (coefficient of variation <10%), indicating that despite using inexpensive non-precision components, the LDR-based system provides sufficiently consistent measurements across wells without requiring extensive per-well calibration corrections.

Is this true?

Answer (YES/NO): NO